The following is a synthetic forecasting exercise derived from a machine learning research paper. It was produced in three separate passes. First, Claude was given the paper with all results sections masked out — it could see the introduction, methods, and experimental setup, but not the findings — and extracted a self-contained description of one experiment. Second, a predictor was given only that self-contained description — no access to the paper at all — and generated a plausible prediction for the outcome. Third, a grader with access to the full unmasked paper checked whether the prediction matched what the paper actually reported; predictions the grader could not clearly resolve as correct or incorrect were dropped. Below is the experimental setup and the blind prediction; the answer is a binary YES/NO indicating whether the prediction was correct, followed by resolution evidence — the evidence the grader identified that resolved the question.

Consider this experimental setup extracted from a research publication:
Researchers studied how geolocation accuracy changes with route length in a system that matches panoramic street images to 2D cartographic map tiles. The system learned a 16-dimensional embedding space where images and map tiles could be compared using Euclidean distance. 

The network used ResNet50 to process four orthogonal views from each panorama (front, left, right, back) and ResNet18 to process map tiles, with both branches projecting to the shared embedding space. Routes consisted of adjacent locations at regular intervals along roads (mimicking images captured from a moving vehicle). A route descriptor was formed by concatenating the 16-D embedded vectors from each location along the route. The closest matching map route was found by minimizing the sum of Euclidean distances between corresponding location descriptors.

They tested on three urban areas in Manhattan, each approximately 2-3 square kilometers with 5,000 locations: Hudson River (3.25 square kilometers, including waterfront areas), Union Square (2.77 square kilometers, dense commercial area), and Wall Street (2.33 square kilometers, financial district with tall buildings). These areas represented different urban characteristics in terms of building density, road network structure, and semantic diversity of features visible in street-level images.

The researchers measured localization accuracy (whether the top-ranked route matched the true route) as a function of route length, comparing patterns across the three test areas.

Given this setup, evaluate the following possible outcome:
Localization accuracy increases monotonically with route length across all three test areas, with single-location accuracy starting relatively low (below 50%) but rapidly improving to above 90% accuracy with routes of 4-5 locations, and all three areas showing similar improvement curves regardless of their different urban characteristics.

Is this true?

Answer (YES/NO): NO